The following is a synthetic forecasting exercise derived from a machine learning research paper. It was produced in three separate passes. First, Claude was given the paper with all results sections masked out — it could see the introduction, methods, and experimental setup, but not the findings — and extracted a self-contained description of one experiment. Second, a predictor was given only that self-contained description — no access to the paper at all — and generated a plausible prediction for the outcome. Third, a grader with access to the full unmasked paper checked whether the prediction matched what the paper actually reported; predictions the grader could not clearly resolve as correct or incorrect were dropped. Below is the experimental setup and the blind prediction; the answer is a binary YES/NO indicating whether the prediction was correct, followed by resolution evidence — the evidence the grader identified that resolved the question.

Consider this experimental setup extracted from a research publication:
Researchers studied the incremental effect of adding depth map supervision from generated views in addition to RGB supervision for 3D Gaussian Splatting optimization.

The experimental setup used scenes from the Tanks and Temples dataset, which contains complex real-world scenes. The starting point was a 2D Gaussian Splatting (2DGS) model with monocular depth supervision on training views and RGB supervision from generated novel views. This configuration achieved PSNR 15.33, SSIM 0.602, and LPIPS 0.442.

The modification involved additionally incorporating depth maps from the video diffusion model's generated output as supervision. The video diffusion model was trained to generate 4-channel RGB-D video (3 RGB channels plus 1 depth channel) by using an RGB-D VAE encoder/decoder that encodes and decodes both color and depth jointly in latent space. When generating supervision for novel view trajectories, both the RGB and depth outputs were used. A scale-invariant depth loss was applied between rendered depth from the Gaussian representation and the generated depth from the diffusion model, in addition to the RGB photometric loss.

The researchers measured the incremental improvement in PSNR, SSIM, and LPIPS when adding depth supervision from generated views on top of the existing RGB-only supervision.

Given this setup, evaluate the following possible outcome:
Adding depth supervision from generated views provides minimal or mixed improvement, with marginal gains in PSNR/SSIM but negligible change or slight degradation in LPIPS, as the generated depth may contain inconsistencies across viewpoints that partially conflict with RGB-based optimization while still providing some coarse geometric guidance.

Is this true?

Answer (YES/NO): NO